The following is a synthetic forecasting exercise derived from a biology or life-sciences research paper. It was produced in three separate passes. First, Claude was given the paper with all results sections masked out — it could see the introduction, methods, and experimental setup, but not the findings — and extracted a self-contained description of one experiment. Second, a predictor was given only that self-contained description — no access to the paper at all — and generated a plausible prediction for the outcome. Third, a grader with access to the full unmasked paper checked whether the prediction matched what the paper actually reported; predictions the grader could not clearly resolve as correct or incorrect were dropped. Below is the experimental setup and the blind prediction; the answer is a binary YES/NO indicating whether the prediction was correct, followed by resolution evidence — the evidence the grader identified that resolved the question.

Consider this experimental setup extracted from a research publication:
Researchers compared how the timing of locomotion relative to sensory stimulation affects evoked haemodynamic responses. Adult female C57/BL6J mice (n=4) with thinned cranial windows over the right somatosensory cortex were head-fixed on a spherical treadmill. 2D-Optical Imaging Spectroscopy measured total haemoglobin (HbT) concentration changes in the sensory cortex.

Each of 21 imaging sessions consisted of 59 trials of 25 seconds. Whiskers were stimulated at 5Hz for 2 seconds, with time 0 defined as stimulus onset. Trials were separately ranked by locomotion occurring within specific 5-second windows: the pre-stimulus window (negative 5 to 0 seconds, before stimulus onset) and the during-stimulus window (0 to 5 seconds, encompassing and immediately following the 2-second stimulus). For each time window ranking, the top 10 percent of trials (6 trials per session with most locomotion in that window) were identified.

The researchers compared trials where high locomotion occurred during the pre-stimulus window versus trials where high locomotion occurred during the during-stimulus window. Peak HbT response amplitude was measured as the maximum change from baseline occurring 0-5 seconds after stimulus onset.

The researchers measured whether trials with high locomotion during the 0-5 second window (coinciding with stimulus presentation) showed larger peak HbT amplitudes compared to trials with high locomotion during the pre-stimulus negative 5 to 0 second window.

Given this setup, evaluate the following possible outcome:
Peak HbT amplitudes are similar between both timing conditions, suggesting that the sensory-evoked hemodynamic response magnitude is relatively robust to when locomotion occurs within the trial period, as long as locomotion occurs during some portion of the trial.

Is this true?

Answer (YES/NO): YES